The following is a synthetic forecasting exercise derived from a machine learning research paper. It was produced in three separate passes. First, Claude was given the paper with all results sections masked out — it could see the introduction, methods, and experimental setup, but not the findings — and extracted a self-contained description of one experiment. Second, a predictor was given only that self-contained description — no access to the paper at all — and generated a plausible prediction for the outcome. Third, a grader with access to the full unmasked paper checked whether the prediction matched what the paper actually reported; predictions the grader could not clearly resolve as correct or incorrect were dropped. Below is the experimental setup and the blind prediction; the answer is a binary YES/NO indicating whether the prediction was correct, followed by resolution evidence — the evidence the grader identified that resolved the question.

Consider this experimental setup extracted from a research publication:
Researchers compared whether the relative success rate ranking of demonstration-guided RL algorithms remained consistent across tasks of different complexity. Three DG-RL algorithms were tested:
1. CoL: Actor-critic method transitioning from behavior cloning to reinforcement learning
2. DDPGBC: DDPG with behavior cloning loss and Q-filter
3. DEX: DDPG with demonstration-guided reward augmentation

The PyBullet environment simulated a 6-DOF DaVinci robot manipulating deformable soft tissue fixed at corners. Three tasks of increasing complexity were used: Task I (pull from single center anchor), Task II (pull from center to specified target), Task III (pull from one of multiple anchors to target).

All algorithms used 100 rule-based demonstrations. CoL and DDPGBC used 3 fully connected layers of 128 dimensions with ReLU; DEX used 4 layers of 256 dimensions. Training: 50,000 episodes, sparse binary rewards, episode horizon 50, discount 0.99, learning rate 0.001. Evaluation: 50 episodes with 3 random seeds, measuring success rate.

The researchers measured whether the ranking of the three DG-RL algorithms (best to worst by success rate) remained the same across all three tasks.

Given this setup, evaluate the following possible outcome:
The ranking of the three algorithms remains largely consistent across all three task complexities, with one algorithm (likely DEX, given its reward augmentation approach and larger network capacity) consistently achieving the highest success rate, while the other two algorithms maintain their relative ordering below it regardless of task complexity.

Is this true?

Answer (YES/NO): NO